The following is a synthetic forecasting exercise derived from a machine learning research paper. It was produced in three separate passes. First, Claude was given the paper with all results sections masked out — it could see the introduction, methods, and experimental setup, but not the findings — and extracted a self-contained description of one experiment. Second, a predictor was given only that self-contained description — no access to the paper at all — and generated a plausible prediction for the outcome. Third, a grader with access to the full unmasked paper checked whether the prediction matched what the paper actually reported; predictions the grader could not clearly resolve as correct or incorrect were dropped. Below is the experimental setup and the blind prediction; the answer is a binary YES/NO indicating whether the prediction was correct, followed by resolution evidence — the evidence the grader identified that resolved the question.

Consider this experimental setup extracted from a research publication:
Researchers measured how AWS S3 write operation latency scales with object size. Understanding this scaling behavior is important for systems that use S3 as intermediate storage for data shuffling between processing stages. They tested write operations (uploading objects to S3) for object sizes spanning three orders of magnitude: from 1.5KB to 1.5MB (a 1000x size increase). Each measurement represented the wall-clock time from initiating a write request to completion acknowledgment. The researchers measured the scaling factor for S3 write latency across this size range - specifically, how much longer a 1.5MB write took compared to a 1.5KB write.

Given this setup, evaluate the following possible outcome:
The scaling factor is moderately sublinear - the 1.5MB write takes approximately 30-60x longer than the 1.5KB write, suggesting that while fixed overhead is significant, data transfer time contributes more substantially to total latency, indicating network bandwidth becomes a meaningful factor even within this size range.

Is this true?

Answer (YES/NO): NO